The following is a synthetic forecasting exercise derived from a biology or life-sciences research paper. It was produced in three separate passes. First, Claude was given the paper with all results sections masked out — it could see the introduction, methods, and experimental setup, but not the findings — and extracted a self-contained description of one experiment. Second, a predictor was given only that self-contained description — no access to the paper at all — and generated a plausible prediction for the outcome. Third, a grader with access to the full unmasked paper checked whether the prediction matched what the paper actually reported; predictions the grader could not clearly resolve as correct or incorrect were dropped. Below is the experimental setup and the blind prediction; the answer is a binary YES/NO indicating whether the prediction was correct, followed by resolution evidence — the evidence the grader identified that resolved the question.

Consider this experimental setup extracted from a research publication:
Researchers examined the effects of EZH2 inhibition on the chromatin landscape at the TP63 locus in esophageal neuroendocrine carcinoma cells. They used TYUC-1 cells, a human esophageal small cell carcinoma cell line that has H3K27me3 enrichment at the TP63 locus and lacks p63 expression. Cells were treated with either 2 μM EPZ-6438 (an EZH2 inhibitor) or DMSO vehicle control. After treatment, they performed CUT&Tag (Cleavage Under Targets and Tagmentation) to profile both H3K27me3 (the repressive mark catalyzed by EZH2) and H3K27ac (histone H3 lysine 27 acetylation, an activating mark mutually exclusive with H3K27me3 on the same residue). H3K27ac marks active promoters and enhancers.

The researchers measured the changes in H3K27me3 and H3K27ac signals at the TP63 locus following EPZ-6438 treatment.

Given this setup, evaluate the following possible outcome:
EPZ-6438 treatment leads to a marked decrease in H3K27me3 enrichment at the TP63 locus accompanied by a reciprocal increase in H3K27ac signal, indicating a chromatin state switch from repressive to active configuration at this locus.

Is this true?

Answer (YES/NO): YES